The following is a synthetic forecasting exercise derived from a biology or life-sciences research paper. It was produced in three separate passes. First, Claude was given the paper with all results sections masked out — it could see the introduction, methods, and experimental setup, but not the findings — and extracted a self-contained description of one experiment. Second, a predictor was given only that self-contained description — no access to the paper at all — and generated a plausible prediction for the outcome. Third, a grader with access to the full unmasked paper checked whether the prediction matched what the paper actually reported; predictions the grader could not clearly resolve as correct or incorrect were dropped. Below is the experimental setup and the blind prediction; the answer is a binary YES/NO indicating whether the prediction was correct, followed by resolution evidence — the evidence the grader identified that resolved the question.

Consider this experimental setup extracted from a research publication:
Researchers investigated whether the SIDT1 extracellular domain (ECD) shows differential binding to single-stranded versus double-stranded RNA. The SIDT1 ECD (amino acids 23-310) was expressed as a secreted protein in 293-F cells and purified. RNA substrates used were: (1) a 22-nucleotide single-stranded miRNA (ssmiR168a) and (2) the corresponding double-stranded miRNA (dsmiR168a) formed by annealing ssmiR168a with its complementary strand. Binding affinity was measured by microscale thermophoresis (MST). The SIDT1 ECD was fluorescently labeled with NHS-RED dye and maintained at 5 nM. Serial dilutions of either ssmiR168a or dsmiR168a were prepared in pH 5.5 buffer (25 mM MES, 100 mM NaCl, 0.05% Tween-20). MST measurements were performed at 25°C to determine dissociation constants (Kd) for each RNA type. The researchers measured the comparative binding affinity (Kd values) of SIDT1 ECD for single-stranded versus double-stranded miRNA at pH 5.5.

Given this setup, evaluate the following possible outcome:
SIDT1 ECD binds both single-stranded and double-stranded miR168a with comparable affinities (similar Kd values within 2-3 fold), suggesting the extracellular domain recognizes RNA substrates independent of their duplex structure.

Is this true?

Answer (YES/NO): NO